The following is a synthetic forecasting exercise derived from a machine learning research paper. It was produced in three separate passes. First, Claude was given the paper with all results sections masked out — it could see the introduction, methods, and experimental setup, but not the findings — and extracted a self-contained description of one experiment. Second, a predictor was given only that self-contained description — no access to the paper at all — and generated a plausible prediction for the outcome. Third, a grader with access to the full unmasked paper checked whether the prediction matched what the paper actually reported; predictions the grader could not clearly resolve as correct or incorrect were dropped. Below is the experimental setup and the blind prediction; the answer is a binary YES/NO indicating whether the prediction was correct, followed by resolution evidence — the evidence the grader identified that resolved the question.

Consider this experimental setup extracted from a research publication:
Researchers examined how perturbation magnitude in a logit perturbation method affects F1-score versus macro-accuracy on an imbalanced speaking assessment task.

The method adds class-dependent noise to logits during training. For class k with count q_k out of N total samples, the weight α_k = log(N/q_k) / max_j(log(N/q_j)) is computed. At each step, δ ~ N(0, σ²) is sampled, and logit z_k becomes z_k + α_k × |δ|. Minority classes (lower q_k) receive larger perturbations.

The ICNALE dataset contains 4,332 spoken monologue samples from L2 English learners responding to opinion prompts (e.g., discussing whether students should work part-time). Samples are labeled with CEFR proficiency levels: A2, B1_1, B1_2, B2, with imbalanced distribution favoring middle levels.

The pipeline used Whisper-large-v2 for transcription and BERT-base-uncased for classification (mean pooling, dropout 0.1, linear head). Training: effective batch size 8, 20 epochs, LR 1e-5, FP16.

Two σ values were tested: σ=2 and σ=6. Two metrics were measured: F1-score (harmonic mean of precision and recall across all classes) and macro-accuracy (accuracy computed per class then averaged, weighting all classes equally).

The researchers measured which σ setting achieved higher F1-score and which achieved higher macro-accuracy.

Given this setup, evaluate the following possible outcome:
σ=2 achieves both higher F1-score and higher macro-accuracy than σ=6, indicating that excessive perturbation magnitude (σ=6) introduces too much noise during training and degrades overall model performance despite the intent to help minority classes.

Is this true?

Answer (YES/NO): NO